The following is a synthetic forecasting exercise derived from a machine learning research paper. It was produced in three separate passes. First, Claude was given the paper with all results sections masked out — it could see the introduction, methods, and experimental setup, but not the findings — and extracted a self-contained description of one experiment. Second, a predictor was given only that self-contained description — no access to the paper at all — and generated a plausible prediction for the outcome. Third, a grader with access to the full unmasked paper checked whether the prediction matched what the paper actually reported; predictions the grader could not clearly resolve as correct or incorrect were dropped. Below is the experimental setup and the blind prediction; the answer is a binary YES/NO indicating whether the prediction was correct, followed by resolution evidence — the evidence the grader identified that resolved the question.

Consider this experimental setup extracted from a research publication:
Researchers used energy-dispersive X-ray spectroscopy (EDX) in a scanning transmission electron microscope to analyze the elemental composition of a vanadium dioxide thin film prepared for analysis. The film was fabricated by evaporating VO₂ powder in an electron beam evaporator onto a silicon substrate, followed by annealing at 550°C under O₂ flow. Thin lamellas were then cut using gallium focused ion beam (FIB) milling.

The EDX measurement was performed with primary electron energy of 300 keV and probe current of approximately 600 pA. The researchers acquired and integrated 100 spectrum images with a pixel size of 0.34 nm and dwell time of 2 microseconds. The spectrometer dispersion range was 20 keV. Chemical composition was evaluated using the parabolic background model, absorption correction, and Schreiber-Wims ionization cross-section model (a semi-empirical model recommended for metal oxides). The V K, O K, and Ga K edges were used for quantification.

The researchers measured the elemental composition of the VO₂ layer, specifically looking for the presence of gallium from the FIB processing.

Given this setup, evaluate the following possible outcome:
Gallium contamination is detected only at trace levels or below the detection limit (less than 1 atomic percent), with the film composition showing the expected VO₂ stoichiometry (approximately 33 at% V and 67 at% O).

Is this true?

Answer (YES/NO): YES